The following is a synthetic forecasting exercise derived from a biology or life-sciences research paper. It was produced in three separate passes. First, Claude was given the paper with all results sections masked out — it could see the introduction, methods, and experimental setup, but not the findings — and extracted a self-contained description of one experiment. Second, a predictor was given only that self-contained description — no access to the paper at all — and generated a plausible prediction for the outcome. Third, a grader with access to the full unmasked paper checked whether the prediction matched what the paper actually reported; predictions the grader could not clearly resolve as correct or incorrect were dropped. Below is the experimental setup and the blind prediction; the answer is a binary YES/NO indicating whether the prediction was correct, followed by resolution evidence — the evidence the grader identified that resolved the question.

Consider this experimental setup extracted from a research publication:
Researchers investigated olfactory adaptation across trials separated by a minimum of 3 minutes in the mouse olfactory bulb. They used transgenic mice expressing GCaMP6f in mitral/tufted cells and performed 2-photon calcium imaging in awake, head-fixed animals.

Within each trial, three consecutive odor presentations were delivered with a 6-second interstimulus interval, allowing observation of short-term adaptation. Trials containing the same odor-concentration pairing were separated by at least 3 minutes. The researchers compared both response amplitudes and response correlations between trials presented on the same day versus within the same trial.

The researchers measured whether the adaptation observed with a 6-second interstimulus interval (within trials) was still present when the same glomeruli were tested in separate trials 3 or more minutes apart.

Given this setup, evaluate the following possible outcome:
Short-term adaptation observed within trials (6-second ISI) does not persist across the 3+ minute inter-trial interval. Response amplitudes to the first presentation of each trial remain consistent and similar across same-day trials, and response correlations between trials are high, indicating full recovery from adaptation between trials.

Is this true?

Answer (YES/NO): YES